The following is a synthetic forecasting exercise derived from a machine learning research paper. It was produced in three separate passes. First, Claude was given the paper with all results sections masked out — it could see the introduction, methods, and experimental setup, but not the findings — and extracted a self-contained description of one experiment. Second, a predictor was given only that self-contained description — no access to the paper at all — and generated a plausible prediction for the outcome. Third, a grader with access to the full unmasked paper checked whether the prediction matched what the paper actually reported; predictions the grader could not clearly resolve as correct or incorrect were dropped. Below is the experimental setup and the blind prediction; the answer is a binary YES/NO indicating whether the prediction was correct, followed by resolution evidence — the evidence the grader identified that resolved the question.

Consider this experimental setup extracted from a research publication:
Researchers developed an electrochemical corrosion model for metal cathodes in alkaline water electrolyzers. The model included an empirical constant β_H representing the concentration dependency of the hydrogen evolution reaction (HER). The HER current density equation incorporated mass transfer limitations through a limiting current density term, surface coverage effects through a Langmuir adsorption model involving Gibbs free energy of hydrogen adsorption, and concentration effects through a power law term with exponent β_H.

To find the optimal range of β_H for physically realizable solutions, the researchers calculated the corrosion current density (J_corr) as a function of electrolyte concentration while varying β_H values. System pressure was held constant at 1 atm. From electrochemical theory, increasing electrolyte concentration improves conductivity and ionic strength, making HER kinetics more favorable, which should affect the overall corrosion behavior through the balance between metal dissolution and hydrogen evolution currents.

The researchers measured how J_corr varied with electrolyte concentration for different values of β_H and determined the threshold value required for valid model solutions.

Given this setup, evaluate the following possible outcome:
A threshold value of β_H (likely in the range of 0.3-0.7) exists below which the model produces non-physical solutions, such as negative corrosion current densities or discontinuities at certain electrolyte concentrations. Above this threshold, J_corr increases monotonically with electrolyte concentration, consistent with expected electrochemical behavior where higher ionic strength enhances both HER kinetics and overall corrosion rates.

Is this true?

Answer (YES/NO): NO